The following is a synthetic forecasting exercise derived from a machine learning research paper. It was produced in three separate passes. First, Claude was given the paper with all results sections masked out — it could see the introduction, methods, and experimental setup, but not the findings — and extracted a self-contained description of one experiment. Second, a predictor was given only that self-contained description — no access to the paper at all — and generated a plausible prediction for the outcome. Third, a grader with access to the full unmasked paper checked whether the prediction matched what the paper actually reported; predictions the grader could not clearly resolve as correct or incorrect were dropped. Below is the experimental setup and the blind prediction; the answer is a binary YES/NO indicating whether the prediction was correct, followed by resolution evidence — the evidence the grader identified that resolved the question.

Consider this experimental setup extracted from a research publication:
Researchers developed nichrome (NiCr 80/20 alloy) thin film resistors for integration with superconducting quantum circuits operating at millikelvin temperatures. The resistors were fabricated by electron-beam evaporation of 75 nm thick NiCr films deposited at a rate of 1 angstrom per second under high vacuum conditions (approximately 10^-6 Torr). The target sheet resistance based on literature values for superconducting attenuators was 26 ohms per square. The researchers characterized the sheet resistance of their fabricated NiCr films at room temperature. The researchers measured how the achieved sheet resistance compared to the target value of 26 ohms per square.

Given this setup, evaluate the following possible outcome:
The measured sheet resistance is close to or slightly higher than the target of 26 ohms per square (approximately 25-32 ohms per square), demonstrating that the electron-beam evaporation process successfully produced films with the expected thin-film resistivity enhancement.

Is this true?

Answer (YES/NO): NO